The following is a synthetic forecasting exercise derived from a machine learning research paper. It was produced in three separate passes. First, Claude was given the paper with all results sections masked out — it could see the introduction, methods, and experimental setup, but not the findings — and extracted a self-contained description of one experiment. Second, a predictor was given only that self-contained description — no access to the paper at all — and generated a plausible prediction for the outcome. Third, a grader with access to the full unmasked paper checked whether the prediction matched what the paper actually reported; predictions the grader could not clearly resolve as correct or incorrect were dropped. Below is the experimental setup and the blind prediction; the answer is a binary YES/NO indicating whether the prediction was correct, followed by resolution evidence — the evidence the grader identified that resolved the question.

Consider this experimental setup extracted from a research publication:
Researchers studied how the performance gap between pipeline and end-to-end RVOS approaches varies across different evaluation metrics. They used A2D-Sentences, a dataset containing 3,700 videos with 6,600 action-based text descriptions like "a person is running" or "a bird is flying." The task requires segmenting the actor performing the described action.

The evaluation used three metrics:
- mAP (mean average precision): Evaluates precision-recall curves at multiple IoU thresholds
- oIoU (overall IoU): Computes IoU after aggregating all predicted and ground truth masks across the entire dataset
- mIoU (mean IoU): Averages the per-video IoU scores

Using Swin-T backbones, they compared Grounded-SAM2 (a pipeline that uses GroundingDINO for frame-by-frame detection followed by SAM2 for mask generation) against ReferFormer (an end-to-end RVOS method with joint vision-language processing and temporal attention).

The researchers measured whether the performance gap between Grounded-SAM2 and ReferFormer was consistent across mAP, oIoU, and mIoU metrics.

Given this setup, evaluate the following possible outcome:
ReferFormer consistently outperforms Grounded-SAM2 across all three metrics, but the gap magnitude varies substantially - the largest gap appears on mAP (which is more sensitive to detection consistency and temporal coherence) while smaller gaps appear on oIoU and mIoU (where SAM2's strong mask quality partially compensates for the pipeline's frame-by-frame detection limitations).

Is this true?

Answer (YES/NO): NO